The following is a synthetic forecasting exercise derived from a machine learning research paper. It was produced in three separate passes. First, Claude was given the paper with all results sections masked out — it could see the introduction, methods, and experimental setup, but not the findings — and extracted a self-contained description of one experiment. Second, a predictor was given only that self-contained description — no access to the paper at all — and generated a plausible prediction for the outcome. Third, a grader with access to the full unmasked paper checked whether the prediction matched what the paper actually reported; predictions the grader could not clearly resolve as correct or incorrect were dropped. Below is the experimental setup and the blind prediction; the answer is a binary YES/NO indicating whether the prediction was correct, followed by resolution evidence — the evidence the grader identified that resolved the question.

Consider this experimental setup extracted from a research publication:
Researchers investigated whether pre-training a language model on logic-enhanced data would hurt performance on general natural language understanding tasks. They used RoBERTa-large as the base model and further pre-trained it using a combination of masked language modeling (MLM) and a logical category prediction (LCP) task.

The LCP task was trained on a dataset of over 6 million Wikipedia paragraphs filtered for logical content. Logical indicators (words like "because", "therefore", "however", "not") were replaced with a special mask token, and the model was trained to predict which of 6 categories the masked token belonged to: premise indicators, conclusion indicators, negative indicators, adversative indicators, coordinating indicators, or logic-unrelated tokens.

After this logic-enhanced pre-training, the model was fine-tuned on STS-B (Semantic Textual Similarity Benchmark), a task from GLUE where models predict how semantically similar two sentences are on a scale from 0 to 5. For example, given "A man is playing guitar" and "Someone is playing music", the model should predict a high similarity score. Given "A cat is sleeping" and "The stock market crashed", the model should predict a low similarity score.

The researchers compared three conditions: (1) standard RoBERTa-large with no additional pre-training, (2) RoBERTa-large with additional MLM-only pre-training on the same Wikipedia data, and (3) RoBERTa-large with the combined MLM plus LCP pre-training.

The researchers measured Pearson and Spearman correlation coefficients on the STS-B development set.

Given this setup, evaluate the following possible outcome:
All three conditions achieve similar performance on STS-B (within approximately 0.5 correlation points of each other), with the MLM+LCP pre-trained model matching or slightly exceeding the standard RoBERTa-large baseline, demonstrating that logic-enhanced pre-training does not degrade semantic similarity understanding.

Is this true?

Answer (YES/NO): NO